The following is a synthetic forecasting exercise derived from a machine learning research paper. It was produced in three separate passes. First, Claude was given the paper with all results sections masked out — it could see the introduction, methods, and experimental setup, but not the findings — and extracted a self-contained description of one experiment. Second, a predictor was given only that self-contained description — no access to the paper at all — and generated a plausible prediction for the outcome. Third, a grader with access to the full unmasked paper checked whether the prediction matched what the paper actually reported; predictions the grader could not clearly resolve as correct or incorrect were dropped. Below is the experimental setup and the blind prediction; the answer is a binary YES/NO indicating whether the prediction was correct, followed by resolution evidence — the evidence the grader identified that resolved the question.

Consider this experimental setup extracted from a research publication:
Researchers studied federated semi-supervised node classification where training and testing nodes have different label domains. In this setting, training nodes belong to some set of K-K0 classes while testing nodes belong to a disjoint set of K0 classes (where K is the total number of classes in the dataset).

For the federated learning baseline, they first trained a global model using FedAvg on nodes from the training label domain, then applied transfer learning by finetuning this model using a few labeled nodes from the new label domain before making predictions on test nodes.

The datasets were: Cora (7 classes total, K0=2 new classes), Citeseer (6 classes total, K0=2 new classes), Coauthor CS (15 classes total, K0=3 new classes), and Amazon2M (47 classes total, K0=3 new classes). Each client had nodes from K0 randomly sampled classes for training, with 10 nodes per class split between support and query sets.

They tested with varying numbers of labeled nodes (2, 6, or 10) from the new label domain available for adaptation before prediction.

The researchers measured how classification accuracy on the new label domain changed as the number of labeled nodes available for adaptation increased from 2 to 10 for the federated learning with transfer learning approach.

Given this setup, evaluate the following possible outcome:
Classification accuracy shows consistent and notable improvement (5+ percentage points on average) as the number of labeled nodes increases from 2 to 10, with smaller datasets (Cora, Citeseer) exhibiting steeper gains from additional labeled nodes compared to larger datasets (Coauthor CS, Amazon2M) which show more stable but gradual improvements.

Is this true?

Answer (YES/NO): NO